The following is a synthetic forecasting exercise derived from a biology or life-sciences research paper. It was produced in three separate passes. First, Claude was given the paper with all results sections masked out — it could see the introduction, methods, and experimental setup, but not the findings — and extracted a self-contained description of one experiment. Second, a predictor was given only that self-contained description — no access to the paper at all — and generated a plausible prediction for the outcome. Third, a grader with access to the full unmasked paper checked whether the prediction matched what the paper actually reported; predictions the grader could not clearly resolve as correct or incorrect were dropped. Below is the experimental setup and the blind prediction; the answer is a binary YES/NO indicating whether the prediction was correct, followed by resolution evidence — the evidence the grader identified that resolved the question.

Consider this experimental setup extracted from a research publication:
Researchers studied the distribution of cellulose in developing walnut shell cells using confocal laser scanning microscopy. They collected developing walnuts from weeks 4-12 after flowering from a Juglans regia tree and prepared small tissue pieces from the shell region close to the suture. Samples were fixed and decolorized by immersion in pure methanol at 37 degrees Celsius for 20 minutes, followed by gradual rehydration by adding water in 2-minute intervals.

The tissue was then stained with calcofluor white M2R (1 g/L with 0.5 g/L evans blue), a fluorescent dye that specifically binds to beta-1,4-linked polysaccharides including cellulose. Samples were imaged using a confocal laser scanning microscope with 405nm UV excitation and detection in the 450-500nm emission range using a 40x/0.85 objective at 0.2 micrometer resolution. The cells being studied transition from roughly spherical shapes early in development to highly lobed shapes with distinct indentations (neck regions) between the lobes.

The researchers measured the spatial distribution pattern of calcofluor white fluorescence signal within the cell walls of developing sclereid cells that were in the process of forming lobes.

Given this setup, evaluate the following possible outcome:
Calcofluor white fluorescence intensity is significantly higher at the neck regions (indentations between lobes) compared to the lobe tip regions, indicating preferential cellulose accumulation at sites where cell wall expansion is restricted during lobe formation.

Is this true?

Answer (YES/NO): YES